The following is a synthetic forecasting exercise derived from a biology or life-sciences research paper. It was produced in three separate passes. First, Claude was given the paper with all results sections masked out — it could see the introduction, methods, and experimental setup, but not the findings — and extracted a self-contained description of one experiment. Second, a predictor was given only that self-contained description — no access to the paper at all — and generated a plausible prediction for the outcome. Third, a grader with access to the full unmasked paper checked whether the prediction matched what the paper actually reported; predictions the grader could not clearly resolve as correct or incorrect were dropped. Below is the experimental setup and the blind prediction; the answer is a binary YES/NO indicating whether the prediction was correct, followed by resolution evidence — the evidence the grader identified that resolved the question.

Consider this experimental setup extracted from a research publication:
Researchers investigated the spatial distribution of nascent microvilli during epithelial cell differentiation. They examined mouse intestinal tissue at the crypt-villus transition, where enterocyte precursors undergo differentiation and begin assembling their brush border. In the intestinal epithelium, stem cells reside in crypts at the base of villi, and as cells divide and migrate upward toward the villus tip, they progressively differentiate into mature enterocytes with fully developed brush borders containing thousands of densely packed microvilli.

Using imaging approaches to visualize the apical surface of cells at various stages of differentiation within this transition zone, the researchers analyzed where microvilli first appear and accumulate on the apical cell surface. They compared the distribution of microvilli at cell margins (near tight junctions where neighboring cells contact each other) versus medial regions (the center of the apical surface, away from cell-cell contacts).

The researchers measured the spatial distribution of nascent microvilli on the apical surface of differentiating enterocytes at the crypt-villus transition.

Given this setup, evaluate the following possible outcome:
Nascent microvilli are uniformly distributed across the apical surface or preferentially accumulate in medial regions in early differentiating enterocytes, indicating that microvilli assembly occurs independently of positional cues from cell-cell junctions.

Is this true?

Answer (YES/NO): NO